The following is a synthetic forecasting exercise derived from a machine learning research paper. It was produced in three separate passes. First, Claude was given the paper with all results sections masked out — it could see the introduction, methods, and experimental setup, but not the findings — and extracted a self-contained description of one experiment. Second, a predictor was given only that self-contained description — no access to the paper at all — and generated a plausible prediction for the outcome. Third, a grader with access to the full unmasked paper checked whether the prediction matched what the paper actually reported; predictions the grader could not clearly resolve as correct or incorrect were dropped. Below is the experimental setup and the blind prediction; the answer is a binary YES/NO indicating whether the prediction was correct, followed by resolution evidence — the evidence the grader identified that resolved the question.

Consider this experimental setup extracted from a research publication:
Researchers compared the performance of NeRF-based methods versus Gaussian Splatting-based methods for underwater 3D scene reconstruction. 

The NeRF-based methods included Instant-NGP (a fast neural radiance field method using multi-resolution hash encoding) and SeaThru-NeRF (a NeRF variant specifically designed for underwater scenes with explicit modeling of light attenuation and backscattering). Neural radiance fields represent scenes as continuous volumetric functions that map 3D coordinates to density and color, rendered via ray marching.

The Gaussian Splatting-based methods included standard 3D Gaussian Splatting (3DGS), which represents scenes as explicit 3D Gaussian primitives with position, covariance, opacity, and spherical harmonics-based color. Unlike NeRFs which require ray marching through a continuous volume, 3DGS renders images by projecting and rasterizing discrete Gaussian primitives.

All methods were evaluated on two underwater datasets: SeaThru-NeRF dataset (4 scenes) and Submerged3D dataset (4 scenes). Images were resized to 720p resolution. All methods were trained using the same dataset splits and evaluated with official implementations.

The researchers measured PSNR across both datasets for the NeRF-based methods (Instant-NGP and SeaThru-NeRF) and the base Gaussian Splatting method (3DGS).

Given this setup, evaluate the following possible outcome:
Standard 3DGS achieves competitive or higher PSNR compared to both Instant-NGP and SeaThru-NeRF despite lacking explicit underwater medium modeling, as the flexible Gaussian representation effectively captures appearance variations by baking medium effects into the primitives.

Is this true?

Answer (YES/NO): YES